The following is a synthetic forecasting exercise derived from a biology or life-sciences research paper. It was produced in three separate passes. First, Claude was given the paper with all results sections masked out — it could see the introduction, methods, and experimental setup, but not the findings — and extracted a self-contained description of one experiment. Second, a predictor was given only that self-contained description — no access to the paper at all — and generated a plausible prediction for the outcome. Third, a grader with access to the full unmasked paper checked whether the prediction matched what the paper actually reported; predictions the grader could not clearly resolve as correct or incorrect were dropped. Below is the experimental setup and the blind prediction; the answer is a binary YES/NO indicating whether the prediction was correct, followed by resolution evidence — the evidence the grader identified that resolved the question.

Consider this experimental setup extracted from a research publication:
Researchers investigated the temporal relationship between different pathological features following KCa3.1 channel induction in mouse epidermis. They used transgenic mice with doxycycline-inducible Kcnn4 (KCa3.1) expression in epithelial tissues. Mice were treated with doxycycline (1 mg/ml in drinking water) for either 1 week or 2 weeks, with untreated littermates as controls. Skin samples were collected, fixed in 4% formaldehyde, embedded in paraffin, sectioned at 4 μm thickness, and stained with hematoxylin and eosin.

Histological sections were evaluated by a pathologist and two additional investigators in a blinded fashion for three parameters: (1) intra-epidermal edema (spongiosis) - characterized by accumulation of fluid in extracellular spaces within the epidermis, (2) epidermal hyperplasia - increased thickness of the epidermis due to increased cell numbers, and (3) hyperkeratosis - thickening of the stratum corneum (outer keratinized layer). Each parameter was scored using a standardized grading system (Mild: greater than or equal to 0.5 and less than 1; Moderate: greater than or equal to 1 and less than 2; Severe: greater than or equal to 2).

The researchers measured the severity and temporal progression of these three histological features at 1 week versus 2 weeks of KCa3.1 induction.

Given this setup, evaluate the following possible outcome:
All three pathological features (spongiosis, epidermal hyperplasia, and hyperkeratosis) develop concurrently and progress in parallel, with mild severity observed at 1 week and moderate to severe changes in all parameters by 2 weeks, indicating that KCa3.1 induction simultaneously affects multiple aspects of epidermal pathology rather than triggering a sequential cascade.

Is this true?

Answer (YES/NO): NO